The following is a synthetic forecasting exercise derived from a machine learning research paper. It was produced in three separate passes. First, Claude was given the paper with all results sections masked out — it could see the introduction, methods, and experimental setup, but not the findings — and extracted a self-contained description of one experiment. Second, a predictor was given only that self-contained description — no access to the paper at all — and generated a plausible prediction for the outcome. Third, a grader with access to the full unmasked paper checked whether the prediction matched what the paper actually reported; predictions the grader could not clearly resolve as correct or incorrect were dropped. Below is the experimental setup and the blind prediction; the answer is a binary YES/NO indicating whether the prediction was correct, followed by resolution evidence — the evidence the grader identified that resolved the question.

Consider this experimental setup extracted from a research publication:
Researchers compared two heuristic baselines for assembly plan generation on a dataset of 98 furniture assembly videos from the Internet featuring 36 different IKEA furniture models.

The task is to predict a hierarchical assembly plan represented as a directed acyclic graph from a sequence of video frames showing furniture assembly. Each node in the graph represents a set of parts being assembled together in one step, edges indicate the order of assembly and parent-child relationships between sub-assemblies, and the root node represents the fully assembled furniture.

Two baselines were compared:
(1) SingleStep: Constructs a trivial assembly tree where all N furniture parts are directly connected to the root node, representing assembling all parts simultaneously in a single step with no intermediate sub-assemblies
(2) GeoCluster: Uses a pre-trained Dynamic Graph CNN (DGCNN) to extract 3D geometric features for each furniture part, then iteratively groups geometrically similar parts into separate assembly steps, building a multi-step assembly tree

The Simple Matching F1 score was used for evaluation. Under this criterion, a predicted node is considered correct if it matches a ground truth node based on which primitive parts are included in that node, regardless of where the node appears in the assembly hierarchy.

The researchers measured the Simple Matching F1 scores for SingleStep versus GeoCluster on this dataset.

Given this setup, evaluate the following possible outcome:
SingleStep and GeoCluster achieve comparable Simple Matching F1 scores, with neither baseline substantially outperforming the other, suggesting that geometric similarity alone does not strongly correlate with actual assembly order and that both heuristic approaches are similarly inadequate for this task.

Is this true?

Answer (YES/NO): YES